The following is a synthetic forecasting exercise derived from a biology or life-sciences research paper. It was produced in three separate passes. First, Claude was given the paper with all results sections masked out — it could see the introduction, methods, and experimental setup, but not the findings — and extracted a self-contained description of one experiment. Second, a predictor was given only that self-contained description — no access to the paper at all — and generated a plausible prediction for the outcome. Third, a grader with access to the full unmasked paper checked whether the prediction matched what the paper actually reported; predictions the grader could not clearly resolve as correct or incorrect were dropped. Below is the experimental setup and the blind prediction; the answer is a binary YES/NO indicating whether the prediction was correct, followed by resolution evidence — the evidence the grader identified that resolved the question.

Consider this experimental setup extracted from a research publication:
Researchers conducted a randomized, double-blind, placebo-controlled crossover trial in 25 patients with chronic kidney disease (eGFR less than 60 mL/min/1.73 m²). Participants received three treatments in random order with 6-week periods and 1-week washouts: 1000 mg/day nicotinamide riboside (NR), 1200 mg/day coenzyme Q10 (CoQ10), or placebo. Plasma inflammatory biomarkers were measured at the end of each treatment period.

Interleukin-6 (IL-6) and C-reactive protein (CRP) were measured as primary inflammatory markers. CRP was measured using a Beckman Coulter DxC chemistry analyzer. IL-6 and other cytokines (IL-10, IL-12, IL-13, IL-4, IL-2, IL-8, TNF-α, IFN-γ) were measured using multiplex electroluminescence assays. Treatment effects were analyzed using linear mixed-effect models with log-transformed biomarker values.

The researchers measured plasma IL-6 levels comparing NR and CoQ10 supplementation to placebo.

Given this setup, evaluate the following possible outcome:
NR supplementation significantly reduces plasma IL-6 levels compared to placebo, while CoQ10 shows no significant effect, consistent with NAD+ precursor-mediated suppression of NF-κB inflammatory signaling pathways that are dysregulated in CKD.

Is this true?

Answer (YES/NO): NO